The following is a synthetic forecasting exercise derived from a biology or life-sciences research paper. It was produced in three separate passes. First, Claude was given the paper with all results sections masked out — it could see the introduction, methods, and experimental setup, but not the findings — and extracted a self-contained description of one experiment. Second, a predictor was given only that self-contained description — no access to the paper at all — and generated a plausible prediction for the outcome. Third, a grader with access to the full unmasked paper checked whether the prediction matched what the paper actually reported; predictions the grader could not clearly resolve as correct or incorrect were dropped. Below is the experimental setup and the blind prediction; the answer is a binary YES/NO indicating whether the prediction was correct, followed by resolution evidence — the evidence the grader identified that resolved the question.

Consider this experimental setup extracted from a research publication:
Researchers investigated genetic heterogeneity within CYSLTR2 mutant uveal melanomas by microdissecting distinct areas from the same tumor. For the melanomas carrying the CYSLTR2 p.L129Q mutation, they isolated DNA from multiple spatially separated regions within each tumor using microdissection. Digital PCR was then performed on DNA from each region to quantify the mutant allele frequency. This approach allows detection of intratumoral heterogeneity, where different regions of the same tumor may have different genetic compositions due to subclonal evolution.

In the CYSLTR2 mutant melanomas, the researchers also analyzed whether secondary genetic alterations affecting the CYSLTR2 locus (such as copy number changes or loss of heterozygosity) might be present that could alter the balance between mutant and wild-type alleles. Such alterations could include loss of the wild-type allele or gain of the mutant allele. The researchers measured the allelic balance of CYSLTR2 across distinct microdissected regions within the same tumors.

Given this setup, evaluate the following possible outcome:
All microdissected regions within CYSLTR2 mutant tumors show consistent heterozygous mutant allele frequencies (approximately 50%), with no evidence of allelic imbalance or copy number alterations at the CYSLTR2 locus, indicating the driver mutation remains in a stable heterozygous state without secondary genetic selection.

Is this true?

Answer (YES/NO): NO